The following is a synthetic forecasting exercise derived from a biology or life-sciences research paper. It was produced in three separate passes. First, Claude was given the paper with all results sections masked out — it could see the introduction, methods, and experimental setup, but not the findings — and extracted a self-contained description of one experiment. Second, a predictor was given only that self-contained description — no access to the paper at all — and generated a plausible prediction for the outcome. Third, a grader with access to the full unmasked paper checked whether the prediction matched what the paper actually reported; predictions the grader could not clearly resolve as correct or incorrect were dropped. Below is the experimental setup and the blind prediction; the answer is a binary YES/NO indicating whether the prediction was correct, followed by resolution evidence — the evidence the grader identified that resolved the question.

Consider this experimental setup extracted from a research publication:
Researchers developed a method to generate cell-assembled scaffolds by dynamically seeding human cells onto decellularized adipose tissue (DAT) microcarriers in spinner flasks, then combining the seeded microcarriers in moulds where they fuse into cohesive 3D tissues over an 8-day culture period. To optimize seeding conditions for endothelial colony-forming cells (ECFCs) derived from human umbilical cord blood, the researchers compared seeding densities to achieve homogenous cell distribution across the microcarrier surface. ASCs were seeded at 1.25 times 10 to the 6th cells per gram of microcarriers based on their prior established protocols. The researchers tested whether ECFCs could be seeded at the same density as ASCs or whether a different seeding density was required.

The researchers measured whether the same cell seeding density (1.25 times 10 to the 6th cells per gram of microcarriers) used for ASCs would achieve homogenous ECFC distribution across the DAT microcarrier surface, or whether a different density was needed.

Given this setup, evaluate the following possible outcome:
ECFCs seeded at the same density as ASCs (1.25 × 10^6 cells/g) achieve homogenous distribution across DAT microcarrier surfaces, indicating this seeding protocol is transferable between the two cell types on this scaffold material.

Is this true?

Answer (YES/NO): NO